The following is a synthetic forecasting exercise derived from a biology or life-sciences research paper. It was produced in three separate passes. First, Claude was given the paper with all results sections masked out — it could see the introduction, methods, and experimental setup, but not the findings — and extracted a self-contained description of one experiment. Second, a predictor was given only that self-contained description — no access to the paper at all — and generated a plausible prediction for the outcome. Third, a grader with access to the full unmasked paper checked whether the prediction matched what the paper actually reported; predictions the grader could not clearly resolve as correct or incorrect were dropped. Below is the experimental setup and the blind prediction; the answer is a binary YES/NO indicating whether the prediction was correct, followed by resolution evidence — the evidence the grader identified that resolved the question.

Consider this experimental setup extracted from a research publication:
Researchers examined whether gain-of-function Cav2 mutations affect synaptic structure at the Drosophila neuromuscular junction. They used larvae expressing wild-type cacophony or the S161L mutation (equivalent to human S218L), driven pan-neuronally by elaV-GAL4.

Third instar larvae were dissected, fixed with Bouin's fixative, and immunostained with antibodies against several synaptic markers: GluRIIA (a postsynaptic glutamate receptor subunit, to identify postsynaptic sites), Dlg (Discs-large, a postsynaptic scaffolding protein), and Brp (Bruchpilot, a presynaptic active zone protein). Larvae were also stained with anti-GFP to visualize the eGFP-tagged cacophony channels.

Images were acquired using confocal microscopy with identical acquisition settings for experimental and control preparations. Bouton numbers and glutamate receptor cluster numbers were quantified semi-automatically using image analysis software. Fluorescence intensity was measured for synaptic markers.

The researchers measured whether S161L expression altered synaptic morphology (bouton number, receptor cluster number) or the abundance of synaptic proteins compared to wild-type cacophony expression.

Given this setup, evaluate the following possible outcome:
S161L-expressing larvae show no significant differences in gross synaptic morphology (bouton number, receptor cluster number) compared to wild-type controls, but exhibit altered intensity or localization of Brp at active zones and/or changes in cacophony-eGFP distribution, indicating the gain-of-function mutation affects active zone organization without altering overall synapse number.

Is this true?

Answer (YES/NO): NO